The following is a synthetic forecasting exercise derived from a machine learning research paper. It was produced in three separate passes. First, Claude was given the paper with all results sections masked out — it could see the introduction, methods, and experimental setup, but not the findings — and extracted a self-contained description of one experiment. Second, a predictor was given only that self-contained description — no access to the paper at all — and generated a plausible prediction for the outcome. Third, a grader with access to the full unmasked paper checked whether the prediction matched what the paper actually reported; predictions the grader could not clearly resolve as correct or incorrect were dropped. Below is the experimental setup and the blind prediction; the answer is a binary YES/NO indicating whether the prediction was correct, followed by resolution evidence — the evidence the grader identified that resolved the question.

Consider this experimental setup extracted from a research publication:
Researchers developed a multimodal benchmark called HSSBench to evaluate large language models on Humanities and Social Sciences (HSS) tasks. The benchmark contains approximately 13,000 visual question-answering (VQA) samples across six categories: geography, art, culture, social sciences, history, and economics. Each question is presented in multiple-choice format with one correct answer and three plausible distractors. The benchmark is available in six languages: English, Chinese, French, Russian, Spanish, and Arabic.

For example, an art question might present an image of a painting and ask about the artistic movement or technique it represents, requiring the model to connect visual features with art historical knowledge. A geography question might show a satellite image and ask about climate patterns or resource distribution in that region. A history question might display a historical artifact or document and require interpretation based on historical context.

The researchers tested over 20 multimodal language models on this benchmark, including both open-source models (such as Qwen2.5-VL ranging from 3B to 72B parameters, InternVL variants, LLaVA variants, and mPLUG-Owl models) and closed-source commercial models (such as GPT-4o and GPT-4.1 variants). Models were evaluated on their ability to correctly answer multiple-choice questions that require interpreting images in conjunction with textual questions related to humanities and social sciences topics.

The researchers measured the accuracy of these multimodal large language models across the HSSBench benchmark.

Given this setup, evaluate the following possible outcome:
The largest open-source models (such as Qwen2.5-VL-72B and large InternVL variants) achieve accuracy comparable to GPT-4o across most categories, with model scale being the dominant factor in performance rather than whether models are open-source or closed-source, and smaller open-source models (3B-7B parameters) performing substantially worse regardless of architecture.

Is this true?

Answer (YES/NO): NO